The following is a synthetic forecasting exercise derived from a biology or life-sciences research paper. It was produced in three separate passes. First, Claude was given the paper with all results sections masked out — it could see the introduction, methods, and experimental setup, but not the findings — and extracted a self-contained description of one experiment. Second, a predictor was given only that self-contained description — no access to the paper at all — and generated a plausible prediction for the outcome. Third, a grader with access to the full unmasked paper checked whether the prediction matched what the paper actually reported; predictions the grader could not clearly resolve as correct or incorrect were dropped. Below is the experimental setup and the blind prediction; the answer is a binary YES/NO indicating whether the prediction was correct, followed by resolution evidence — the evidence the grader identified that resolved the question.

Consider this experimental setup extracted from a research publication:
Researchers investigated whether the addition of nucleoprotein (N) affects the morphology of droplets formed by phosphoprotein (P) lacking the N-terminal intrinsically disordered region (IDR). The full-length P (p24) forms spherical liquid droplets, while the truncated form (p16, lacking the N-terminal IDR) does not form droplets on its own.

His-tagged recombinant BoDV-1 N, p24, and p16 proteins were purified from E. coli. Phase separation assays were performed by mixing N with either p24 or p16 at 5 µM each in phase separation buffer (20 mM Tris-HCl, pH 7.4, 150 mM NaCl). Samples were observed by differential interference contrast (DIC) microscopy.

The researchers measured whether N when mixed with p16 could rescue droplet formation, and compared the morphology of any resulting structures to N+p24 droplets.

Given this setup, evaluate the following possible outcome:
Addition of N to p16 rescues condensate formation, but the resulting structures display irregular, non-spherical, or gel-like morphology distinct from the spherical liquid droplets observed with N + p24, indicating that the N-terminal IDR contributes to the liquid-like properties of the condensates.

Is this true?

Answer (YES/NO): YES